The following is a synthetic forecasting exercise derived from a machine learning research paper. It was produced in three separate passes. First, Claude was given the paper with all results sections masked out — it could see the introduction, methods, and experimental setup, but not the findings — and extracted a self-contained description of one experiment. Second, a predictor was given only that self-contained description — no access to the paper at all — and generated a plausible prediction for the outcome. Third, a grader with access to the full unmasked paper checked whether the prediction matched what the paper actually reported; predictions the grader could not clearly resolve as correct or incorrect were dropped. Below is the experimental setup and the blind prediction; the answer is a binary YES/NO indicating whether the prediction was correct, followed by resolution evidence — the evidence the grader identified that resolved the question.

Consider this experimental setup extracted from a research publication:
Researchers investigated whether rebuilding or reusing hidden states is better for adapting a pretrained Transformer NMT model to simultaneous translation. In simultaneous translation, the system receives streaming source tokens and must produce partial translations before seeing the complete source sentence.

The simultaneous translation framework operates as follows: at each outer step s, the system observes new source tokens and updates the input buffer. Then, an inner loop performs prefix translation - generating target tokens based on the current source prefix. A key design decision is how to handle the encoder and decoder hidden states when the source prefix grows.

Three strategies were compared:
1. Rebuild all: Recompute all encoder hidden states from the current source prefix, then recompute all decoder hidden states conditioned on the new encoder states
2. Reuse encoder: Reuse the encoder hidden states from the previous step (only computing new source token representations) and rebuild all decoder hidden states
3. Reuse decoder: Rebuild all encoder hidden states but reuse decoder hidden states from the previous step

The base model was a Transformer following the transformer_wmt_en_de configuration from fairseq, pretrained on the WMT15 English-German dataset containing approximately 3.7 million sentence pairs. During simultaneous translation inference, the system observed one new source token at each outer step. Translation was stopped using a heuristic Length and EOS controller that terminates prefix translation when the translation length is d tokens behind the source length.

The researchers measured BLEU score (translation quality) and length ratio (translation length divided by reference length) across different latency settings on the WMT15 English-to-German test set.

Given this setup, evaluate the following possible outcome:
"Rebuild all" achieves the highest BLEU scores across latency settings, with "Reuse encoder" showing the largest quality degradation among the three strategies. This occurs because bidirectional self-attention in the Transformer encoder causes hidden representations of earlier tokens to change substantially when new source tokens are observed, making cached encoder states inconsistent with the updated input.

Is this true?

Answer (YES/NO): YES